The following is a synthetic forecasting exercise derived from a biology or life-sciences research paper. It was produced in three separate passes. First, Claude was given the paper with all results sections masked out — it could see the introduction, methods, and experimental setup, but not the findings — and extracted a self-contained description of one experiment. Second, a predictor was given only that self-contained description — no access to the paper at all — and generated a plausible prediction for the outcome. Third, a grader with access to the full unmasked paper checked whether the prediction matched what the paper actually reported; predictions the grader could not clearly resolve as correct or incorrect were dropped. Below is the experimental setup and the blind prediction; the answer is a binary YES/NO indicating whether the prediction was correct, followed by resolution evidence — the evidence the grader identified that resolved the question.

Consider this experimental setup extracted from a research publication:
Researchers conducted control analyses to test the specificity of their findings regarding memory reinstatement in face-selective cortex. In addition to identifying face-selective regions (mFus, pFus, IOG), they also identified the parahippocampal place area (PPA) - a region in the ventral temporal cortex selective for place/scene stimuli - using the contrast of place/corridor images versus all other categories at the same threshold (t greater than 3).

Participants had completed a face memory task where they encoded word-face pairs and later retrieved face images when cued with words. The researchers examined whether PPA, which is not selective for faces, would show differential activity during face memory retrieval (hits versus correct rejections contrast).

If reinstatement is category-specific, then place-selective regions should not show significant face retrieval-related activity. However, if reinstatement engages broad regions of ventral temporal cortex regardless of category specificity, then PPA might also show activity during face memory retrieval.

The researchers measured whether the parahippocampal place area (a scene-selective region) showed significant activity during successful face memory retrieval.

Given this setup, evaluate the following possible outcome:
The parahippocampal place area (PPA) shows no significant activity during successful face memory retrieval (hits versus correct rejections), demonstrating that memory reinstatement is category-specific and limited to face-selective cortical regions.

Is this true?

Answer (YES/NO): YES